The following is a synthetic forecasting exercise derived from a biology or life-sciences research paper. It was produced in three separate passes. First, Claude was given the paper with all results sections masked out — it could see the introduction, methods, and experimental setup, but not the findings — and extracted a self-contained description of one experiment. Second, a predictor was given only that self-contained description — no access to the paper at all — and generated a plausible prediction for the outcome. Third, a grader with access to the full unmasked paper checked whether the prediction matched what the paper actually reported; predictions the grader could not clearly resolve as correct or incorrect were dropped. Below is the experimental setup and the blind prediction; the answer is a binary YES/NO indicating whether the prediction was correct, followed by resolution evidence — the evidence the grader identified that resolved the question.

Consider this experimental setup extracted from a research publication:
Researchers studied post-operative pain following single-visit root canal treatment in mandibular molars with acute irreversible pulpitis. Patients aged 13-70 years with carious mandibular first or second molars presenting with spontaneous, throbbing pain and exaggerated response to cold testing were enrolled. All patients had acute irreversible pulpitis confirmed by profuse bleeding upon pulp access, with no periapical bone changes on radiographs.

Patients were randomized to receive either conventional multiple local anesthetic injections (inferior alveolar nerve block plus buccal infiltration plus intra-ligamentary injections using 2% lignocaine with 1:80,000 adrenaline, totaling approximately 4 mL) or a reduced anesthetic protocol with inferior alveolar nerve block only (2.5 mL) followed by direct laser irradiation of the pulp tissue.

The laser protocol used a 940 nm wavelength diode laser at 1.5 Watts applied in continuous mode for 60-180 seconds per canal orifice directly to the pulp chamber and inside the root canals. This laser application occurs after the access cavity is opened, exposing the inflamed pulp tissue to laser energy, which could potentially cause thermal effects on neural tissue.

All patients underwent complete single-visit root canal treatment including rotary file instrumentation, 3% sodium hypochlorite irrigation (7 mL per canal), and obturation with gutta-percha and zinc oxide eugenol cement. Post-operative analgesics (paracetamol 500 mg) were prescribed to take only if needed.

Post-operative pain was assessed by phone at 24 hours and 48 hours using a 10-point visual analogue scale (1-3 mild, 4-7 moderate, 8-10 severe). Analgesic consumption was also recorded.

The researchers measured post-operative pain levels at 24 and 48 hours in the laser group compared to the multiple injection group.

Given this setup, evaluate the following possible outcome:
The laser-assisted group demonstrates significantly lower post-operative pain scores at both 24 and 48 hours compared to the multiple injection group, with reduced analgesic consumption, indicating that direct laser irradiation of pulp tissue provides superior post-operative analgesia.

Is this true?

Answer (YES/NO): NO